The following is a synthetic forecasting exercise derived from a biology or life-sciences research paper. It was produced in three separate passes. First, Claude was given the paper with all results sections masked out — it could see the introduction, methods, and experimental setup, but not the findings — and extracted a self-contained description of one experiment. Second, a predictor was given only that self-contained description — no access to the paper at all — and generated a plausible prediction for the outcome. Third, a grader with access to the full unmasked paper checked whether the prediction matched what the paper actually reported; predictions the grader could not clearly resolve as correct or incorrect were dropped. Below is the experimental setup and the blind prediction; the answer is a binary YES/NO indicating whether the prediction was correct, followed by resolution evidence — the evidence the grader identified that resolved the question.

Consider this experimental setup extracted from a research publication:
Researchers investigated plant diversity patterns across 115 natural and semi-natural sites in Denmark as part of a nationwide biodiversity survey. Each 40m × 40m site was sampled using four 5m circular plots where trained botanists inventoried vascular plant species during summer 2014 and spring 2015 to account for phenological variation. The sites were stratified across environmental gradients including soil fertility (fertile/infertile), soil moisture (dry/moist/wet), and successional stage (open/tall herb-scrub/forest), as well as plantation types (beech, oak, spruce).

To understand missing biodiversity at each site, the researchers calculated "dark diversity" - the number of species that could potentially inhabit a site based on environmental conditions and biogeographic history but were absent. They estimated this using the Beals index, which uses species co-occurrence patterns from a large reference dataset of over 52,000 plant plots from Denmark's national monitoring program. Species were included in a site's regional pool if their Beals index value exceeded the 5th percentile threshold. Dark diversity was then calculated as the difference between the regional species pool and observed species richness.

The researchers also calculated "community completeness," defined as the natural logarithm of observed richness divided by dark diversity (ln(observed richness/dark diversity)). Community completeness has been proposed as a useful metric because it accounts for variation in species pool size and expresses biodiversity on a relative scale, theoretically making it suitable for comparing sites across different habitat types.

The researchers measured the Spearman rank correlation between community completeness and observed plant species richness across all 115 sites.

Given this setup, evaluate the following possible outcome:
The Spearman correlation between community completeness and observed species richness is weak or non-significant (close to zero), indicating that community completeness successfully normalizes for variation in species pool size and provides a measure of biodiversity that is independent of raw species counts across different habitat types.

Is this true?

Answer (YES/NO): NO